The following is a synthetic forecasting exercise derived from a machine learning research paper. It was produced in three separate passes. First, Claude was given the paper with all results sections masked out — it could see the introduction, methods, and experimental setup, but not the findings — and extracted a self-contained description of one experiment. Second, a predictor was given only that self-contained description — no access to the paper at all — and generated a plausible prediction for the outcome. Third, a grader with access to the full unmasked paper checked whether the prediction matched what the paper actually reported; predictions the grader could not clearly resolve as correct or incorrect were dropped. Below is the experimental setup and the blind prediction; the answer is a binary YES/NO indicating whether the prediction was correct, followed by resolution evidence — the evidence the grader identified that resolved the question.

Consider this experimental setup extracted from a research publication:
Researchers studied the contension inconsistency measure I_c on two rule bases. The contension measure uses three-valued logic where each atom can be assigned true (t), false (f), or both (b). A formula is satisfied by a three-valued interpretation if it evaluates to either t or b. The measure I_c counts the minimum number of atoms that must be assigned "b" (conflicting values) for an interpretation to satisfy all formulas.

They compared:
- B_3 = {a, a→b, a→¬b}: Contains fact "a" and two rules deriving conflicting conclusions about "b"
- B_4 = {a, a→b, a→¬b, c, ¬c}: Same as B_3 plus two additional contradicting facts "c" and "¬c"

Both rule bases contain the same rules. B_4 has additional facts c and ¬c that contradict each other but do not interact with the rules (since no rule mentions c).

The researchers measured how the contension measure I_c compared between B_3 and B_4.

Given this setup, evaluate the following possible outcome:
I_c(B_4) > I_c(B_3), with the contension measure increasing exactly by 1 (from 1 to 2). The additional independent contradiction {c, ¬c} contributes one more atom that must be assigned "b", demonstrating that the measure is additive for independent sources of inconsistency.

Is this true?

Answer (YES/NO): YES